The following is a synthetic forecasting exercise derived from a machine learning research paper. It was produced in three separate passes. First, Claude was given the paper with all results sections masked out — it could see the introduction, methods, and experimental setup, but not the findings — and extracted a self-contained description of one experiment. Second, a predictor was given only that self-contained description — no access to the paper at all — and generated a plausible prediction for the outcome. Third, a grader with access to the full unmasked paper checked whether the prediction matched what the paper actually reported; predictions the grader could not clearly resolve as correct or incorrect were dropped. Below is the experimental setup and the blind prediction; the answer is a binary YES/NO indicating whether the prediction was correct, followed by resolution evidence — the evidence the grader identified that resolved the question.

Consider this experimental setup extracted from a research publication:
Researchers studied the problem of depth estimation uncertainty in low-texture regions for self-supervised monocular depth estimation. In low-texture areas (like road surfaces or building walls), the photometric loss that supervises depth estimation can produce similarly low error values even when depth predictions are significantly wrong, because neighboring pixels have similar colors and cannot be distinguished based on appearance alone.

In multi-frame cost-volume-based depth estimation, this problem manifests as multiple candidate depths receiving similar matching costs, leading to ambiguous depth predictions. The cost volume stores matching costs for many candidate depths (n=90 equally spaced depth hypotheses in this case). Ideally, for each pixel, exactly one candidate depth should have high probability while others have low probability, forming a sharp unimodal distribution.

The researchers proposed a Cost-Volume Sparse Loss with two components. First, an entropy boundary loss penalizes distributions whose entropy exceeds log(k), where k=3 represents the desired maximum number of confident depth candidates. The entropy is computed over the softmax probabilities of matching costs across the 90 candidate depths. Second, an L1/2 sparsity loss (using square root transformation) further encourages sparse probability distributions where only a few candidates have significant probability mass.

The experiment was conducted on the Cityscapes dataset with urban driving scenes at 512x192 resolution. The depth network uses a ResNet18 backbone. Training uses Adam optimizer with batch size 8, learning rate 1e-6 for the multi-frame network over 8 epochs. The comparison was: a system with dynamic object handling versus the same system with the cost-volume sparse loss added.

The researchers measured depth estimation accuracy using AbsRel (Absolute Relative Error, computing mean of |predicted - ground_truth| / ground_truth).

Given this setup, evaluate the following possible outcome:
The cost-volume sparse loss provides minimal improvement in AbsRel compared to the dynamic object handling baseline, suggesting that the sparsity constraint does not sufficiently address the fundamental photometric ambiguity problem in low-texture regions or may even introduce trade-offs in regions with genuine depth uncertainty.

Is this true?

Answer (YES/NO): NO